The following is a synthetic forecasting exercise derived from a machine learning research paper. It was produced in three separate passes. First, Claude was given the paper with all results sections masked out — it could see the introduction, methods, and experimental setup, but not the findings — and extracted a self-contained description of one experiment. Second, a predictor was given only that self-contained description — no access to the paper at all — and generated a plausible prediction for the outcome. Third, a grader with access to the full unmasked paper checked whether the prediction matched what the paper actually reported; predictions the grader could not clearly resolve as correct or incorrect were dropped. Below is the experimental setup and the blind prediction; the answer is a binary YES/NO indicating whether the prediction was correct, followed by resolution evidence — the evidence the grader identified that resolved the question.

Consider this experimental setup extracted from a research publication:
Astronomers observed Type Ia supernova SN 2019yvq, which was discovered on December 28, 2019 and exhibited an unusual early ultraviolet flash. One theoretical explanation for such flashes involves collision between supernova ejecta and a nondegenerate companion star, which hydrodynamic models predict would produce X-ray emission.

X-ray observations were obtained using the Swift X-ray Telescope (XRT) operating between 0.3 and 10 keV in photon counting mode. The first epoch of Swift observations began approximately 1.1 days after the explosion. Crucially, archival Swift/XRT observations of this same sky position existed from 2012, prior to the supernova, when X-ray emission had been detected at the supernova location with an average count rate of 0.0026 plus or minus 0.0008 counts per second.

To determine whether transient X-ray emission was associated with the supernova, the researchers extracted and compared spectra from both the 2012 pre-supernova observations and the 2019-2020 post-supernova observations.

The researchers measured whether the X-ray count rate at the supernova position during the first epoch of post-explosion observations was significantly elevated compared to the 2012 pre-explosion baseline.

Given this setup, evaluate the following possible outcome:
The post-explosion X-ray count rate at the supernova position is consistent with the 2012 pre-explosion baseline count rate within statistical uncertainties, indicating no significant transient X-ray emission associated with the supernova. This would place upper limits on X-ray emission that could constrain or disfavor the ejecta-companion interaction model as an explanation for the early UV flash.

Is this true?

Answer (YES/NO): NO